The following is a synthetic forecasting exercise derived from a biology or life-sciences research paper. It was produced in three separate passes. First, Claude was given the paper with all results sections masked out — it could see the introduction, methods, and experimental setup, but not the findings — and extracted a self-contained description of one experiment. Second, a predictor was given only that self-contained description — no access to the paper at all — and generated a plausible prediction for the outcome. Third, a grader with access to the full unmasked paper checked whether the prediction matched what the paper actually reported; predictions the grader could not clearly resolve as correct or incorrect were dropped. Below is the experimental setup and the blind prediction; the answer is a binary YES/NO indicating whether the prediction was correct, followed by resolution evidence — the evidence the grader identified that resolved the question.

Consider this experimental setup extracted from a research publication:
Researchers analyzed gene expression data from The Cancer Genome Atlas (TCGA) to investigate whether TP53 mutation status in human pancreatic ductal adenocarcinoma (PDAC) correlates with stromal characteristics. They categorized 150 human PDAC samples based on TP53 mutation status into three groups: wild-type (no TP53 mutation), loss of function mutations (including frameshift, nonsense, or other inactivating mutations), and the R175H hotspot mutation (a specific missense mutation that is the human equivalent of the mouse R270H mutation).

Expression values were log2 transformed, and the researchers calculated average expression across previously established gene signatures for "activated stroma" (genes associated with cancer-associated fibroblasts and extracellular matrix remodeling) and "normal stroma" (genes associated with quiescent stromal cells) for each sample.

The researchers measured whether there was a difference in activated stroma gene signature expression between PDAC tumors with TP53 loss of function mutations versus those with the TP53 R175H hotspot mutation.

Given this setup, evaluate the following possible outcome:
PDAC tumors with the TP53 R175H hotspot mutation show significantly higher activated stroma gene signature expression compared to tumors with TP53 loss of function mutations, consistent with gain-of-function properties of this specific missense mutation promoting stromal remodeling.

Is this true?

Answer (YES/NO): NO